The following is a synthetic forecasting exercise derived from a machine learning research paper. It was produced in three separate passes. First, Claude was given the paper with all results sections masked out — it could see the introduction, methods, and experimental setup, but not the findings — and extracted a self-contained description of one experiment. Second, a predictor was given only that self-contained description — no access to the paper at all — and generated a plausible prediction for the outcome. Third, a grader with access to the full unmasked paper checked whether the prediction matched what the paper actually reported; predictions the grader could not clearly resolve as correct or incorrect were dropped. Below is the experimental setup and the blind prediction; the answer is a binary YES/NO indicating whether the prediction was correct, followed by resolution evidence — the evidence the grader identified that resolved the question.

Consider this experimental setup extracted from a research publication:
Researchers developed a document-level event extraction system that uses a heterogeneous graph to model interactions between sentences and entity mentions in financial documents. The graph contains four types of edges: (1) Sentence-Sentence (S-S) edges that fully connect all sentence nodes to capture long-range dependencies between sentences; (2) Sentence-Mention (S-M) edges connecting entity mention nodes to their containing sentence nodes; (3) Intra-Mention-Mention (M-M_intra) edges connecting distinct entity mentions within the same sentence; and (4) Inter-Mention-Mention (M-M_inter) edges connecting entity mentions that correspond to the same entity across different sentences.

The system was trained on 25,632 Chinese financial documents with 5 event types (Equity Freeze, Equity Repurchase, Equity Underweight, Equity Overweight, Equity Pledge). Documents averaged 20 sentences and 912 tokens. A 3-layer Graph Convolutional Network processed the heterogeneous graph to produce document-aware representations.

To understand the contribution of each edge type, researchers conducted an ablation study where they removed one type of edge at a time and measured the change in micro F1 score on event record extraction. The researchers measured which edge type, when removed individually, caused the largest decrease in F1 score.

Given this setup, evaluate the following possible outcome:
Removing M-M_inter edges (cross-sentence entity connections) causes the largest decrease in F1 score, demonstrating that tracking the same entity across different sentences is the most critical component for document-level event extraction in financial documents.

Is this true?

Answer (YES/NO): NO